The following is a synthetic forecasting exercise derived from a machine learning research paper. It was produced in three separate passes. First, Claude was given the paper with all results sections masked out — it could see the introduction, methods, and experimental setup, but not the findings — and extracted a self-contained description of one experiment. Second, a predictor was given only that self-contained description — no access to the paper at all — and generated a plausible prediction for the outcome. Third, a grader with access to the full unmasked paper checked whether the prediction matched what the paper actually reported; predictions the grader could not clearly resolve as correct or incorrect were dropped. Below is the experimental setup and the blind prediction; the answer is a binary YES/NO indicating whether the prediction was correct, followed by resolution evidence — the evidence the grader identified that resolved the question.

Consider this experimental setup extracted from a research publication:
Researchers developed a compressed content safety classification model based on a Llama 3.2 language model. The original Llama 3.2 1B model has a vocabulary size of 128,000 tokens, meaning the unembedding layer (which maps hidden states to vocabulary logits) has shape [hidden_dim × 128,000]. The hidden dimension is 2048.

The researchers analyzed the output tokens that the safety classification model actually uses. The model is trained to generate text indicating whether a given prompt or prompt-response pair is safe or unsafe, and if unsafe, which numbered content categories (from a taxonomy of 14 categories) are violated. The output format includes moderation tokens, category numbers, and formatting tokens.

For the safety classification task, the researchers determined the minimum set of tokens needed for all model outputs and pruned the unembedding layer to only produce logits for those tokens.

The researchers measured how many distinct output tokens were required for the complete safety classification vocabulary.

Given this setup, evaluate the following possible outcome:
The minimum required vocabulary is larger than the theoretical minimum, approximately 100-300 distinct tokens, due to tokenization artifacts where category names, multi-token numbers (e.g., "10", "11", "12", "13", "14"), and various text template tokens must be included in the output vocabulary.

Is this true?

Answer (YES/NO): NO